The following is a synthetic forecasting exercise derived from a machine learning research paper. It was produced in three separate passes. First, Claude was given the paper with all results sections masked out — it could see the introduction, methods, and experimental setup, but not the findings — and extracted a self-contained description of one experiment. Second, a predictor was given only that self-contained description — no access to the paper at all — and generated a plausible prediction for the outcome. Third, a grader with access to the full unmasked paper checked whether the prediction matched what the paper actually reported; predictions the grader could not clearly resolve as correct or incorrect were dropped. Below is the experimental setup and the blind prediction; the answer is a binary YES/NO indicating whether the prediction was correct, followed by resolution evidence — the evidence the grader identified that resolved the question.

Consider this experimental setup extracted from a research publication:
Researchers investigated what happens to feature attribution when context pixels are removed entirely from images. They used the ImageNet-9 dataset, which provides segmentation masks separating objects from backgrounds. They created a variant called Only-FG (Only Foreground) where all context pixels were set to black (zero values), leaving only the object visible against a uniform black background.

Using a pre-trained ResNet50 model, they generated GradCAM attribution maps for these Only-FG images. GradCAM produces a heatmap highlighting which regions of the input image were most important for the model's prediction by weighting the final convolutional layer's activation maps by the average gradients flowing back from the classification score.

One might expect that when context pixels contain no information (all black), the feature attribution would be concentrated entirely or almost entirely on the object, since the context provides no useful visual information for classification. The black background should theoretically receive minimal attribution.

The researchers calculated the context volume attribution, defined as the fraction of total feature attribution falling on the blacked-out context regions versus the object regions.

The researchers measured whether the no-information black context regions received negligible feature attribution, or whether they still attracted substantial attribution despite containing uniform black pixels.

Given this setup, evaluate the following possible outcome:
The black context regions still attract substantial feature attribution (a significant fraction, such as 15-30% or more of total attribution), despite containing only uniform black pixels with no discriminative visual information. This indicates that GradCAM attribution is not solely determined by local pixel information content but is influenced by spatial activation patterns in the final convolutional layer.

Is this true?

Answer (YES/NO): YES